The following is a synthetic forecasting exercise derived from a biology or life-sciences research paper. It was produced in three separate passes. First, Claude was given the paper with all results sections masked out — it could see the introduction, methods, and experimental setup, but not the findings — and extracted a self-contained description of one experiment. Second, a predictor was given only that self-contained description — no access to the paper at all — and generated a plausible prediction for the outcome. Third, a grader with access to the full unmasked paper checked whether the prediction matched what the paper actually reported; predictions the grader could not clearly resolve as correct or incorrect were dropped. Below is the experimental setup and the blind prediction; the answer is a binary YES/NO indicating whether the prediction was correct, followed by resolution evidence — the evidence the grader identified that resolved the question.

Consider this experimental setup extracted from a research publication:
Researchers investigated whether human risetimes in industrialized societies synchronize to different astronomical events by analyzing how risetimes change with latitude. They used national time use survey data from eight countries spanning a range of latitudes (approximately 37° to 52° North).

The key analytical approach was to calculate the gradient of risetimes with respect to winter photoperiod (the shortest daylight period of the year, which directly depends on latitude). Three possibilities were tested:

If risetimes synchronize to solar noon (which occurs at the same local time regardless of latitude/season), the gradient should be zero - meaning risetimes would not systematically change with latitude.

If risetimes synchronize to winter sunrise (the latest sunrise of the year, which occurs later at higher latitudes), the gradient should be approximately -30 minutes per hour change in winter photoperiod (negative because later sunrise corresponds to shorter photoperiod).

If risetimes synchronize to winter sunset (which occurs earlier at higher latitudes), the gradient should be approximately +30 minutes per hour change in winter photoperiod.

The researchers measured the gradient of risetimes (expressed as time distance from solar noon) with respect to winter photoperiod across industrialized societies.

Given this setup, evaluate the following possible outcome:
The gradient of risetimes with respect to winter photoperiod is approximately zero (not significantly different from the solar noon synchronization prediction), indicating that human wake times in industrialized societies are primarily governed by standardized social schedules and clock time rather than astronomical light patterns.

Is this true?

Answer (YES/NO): NO